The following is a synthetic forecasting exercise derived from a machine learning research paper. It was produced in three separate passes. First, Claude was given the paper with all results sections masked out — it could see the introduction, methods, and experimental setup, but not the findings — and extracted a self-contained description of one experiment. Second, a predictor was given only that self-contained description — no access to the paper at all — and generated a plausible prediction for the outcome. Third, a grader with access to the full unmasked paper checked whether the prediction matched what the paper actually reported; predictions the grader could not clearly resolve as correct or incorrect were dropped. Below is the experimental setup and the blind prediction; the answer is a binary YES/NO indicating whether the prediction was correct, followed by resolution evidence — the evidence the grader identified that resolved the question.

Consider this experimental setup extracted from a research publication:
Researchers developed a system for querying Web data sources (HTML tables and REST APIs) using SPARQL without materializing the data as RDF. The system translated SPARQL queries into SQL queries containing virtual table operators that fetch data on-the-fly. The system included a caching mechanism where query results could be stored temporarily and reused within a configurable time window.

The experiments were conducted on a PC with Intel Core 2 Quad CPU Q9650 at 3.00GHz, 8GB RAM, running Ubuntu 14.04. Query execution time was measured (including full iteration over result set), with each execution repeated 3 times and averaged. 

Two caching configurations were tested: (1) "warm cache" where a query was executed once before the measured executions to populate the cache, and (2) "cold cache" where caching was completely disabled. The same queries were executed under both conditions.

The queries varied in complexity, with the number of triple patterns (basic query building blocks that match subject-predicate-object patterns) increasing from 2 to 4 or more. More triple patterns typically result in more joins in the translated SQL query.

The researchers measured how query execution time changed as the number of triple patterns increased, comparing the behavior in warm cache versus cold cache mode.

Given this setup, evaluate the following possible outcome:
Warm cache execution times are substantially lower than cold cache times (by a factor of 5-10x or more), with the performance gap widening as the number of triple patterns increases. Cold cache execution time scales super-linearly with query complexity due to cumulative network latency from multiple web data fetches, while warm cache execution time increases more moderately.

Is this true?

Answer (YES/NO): NO